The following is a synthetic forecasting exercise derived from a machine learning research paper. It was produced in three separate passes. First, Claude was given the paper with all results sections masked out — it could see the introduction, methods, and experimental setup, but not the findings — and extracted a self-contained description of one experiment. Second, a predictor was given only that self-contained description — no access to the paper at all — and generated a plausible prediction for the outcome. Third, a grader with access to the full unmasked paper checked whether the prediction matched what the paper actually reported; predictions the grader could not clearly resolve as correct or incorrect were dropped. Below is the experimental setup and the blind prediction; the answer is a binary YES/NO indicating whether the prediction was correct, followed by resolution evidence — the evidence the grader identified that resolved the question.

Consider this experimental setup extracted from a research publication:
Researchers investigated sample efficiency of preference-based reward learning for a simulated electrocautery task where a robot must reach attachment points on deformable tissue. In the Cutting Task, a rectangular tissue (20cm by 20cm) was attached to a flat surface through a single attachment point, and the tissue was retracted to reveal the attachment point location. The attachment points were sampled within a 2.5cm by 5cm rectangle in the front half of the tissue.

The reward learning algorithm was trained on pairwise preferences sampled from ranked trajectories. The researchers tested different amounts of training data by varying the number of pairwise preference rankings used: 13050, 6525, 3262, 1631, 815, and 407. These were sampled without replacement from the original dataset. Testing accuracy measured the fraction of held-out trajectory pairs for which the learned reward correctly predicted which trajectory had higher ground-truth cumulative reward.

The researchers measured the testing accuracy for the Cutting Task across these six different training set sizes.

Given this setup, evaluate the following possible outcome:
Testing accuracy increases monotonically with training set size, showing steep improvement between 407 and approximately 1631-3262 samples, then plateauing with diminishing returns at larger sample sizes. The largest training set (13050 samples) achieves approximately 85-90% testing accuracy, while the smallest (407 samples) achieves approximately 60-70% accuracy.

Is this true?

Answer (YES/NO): NO